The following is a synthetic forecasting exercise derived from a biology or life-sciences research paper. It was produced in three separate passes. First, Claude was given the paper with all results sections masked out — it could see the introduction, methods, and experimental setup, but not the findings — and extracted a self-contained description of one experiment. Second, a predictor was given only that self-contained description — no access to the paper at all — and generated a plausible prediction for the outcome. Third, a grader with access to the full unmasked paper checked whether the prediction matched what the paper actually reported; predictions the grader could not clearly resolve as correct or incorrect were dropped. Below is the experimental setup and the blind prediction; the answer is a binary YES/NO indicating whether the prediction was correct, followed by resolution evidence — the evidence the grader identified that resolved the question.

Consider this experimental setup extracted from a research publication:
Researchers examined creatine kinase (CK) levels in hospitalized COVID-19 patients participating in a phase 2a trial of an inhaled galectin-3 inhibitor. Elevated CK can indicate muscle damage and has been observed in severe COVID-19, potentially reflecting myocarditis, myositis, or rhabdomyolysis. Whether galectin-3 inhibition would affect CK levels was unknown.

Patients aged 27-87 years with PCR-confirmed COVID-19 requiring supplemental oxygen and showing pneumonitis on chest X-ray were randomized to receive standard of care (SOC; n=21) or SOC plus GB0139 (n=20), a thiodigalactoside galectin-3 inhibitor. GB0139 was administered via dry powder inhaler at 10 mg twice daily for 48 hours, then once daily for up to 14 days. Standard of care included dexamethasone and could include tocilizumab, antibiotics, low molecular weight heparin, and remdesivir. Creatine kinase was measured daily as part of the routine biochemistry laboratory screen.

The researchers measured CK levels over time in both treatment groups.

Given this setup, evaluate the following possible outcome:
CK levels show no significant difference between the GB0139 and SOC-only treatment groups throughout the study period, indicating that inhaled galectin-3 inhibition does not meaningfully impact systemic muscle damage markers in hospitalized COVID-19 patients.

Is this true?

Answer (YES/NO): NO